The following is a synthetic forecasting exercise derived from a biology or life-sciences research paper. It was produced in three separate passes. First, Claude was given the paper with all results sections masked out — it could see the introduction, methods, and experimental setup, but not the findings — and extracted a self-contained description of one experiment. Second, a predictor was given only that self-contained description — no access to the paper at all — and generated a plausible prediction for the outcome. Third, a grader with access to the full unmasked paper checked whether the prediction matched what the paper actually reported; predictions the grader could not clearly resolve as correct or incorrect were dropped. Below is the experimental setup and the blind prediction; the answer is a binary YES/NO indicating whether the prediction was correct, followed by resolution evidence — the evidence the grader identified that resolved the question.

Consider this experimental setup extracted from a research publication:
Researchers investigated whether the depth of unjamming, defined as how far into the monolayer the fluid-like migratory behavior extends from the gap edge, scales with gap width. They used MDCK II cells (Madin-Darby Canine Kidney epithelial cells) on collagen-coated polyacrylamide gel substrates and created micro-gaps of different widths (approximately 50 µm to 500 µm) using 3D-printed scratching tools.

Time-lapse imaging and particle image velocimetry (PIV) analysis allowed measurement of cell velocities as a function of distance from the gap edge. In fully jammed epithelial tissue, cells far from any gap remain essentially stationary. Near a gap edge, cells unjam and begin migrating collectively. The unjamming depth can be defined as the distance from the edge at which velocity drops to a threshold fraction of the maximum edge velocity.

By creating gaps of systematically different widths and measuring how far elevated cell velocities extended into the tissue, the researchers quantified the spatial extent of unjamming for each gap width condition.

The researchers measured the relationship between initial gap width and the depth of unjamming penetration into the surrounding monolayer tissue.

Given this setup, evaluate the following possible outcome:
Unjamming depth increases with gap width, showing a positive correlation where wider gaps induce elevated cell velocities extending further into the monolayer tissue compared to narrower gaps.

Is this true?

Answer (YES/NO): NO